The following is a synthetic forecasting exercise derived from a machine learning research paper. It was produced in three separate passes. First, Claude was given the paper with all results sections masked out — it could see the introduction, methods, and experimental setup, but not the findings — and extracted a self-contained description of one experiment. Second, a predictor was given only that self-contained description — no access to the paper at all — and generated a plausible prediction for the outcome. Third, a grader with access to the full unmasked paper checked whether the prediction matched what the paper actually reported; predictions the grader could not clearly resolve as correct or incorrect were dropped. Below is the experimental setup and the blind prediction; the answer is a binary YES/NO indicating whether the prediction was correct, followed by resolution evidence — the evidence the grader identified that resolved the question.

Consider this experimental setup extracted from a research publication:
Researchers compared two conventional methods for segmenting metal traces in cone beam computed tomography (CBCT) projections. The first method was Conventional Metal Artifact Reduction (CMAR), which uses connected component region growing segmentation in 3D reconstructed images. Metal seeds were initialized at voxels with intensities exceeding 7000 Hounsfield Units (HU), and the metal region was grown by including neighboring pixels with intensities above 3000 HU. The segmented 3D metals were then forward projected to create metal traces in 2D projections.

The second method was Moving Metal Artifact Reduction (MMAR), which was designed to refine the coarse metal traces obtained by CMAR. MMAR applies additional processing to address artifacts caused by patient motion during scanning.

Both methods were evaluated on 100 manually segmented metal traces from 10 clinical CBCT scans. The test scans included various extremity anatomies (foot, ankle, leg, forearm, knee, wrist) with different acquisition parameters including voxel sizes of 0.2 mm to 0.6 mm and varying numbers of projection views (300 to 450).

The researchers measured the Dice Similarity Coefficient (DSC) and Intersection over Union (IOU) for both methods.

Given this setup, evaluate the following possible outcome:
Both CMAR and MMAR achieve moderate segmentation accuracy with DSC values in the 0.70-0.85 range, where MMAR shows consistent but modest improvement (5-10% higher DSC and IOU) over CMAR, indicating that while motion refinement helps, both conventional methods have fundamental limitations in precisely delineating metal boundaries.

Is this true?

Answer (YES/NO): NO